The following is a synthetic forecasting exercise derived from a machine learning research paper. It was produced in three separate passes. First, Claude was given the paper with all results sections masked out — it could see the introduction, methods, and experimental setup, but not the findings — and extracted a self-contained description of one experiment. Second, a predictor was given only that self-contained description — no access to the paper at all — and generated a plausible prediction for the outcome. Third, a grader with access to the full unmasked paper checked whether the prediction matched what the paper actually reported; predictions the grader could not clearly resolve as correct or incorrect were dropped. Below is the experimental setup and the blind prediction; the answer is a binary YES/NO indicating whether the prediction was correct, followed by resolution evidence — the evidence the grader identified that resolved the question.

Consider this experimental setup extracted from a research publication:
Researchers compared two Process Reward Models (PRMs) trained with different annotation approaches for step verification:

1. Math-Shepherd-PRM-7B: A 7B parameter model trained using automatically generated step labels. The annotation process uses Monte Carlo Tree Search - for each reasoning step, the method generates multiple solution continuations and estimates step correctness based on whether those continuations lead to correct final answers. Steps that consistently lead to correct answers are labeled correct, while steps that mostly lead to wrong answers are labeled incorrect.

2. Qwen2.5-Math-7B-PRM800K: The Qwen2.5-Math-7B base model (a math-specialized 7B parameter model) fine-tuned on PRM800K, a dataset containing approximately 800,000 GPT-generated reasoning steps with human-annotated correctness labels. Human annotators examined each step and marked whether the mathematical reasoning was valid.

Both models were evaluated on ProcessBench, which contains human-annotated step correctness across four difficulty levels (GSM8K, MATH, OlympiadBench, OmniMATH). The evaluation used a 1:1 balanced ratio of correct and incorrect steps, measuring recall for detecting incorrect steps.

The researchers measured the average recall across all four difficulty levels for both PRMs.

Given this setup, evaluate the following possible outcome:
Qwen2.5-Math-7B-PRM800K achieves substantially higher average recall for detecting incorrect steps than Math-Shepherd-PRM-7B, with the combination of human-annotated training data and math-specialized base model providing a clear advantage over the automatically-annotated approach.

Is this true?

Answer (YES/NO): YES